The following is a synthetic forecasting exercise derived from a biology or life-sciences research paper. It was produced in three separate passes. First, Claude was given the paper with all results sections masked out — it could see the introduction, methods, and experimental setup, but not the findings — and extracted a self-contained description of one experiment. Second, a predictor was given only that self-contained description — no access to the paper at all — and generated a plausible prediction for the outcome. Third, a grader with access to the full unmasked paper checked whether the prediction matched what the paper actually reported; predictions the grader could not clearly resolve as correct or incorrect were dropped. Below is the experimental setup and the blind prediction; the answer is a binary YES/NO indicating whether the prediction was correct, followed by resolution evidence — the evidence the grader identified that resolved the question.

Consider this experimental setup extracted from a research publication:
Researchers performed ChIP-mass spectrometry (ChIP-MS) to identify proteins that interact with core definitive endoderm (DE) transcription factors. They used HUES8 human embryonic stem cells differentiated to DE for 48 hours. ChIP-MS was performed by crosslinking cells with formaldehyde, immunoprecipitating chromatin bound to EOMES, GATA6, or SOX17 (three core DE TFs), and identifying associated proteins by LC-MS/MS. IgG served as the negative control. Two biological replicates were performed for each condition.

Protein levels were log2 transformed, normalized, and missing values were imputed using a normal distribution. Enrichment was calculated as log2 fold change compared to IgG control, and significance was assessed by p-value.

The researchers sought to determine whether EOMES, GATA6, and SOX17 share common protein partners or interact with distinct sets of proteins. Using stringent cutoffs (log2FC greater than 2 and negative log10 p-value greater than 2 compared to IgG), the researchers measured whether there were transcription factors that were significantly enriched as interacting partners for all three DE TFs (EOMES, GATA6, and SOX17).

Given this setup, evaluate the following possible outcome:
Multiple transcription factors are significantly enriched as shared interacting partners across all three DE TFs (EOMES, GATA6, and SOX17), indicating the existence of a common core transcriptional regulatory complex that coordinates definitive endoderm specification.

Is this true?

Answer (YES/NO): YES